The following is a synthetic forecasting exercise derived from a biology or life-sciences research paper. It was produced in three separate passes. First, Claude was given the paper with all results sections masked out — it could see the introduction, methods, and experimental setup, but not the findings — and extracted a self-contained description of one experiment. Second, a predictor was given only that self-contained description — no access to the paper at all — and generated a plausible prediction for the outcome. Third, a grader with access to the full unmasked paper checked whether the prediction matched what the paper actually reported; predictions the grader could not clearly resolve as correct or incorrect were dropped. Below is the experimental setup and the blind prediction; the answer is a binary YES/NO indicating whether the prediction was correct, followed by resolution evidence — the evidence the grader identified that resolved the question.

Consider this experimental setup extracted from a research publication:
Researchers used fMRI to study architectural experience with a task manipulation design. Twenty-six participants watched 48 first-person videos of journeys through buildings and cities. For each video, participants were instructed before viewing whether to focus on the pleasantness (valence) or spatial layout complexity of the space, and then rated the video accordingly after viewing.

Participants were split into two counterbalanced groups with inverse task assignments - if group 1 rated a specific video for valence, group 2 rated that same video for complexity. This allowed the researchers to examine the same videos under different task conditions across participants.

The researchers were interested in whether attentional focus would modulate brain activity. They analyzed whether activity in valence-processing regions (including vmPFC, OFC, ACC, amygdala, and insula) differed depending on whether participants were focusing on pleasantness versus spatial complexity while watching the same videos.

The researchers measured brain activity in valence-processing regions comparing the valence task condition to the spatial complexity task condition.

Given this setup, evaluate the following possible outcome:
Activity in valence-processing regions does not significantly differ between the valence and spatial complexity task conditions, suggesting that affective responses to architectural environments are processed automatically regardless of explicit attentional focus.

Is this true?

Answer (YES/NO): NO